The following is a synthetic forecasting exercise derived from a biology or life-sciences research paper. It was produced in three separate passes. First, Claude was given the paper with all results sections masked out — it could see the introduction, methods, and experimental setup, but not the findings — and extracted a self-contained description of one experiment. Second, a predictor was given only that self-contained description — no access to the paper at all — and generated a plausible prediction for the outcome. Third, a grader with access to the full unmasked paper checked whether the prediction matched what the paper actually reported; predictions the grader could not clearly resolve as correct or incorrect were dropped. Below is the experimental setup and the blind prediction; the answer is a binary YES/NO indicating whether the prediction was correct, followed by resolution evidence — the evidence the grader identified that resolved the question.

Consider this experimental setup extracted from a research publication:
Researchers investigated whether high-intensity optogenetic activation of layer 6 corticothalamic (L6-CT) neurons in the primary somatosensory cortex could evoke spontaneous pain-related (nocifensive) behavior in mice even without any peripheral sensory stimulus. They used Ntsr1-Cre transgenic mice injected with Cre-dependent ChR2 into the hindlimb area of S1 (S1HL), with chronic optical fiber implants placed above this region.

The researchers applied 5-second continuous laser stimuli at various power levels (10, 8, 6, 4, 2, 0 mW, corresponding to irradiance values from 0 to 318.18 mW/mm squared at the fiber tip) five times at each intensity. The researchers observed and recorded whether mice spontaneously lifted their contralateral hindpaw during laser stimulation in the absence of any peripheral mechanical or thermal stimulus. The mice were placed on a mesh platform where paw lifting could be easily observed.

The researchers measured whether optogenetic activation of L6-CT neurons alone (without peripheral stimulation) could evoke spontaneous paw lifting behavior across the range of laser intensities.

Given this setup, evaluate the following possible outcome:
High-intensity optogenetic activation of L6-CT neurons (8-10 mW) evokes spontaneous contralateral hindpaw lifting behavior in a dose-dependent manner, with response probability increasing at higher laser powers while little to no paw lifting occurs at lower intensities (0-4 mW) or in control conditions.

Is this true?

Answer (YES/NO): YES